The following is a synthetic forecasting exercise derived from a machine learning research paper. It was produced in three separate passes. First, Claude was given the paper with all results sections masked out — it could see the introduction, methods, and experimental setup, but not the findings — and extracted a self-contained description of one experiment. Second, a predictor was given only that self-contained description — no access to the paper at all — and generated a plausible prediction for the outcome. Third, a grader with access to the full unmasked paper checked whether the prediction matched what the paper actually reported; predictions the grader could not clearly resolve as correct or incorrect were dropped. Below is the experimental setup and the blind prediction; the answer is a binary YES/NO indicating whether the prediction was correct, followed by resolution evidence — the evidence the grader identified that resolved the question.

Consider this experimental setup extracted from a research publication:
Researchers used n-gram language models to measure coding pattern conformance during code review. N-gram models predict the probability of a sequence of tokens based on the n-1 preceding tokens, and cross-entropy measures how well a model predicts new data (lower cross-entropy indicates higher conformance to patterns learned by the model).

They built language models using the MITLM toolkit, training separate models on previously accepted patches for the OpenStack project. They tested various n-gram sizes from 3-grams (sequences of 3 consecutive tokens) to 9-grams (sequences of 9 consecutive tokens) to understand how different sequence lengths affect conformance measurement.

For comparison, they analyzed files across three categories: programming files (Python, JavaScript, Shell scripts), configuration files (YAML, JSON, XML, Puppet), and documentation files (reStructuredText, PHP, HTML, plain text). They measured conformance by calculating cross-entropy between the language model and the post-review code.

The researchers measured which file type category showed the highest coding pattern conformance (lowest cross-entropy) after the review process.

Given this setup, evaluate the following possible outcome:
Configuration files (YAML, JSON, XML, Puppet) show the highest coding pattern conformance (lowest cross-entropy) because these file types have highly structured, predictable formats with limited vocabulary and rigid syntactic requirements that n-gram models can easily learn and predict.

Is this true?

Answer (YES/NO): NO